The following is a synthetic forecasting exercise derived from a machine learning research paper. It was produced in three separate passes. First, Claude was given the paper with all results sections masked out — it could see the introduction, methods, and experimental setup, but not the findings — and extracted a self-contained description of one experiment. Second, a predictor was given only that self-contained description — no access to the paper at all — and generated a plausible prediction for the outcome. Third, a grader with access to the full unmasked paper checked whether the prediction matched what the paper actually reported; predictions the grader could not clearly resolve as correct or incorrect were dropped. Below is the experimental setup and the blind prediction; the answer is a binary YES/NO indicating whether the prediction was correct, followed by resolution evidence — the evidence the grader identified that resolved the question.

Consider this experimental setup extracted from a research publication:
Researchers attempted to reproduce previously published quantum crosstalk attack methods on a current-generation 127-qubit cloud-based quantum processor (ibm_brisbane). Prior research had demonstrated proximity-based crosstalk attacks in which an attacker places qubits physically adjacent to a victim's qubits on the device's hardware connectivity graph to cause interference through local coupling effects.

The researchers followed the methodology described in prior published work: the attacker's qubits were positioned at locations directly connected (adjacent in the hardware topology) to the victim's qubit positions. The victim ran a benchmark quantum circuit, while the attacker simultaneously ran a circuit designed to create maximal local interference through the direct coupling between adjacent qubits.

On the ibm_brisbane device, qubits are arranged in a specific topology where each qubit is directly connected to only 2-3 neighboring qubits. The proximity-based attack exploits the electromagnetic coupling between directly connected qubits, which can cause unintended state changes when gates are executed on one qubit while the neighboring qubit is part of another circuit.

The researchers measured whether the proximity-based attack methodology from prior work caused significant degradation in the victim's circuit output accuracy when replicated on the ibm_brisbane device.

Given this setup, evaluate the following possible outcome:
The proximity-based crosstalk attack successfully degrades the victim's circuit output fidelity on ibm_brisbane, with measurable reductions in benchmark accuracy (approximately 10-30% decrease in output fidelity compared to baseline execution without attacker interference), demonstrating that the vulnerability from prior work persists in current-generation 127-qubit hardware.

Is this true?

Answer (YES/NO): NO